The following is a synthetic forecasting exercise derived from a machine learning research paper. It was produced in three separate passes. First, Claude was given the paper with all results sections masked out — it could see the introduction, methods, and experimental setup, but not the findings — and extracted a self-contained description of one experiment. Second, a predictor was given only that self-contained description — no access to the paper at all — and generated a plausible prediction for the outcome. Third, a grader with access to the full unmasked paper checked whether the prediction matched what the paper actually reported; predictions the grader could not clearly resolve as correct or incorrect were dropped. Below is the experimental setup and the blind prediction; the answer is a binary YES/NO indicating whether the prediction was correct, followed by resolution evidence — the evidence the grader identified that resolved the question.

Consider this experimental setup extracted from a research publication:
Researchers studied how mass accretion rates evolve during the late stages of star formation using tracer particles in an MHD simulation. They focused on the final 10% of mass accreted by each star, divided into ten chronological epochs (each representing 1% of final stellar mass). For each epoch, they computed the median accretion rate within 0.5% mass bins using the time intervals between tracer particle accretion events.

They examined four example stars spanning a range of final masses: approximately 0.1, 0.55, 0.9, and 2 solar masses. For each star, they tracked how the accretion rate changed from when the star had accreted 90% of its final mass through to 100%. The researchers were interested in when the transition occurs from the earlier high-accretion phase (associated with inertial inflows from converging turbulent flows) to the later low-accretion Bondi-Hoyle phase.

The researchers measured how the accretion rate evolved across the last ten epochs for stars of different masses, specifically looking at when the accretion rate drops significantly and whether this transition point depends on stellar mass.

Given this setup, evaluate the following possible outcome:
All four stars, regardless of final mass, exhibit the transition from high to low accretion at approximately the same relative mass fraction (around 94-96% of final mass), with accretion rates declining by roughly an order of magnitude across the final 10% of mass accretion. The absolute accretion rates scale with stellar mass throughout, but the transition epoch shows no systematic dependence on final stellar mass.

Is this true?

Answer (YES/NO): NO